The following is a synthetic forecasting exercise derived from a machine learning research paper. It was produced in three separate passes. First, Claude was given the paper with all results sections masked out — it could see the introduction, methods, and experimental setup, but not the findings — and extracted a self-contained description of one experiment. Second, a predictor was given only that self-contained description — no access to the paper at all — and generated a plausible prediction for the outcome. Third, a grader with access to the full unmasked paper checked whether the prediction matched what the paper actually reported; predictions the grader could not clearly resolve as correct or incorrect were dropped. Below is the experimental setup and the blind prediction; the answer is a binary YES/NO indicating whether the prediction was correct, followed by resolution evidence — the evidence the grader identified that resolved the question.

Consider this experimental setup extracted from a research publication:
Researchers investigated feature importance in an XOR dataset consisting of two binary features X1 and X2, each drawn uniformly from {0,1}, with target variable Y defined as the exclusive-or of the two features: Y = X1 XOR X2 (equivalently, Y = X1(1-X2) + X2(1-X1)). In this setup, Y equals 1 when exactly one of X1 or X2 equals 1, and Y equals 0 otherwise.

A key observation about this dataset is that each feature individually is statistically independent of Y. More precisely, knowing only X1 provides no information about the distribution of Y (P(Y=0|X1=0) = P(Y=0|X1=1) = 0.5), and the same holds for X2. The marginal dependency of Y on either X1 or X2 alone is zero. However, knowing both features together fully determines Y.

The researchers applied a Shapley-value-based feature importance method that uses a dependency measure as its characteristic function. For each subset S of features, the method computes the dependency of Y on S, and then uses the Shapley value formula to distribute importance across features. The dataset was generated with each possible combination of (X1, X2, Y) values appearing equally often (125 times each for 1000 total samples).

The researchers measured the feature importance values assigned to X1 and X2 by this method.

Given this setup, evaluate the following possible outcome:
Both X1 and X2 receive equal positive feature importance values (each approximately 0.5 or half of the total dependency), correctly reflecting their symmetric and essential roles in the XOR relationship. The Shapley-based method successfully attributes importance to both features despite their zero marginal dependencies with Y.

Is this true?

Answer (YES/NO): YES